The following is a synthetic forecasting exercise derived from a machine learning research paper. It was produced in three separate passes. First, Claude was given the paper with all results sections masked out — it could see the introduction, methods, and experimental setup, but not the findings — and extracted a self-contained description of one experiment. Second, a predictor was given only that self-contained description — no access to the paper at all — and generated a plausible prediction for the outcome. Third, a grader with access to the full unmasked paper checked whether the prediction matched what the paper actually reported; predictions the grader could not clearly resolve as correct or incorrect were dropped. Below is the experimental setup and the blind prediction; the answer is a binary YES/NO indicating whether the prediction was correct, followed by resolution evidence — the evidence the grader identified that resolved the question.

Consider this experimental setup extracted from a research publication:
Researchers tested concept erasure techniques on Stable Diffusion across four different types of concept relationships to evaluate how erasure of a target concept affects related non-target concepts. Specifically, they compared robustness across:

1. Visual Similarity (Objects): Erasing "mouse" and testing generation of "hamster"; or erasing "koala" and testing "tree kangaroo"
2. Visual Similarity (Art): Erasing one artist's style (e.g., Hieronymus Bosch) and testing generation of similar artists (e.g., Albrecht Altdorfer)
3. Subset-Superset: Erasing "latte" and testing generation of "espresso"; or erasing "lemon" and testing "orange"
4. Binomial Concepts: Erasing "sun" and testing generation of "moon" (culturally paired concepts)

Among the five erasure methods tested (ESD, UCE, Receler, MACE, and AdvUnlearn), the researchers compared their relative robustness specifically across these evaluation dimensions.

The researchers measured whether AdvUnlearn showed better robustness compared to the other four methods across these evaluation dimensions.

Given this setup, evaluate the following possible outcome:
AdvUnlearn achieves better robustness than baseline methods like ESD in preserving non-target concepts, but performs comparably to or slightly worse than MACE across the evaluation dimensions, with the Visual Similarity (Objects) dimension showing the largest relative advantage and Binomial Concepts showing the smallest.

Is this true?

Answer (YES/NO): NO